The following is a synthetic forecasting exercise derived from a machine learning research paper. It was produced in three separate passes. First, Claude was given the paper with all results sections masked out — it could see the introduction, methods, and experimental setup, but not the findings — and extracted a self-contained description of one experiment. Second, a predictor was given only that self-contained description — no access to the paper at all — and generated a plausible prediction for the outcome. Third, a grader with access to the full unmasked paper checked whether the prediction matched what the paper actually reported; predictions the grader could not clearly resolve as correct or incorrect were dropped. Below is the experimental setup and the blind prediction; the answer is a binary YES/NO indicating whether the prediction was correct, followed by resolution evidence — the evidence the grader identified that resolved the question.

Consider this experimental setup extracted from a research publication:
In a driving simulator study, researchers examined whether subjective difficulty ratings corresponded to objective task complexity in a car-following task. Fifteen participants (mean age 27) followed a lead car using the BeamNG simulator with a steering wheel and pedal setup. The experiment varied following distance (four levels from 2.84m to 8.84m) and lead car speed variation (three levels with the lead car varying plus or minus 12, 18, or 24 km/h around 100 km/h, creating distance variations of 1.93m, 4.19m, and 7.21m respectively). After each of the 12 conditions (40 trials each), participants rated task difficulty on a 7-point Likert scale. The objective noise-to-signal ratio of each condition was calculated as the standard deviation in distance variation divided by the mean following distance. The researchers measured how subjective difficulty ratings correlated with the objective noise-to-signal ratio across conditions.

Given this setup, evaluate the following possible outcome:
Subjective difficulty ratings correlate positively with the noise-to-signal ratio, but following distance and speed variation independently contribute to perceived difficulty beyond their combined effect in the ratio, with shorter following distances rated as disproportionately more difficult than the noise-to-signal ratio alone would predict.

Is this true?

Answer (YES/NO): NO